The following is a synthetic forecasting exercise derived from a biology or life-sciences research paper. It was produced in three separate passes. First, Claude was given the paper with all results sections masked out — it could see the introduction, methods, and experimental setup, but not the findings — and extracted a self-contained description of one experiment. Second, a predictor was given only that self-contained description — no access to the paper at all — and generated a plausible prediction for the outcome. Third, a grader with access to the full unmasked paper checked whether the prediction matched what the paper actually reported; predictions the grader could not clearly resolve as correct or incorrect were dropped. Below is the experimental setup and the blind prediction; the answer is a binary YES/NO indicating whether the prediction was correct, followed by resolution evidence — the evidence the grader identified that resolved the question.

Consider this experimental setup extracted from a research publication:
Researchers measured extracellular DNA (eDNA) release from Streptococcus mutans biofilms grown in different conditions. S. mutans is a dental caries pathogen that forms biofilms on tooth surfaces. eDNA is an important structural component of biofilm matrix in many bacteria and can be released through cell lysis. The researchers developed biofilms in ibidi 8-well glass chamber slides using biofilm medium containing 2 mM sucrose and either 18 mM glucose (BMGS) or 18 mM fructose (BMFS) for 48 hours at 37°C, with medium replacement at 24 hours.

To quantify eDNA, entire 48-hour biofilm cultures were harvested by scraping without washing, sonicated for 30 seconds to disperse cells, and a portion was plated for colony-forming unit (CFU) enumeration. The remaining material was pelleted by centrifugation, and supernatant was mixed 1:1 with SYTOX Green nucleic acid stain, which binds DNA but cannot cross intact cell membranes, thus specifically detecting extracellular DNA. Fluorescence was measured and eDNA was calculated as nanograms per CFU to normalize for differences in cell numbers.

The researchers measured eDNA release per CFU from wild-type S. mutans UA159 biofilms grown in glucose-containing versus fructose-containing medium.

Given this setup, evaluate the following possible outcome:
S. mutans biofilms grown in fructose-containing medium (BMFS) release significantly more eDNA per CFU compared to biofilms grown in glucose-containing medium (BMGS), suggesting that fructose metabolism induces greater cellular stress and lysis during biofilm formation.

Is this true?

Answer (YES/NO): YES